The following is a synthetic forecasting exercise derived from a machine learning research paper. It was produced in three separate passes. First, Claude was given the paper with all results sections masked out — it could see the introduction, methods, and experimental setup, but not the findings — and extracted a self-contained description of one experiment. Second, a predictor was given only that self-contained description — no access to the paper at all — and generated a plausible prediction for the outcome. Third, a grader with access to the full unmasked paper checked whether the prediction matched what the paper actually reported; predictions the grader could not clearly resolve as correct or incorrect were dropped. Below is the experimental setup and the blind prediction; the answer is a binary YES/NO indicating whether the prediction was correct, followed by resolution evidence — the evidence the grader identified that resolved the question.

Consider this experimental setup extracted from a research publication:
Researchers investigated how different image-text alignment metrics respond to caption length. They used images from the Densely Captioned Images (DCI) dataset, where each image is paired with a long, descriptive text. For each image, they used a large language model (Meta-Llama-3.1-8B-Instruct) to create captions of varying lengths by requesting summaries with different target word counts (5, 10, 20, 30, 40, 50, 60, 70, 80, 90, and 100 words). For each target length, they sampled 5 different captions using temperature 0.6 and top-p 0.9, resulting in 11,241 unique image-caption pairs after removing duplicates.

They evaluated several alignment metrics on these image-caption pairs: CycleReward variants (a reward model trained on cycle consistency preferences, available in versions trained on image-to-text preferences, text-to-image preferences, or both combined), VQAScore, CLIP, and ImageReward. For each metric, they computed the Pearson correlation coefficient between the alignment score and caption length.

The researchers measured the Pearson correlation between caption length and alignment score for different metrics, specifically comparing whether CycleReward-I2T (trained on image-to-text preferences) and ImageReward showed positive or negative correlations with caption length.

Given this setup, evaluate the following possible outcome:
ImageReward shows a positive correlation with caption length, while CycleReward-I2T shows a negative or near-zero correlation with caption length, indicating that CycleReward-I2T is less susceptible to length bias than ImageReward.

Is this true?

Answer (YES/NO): NO